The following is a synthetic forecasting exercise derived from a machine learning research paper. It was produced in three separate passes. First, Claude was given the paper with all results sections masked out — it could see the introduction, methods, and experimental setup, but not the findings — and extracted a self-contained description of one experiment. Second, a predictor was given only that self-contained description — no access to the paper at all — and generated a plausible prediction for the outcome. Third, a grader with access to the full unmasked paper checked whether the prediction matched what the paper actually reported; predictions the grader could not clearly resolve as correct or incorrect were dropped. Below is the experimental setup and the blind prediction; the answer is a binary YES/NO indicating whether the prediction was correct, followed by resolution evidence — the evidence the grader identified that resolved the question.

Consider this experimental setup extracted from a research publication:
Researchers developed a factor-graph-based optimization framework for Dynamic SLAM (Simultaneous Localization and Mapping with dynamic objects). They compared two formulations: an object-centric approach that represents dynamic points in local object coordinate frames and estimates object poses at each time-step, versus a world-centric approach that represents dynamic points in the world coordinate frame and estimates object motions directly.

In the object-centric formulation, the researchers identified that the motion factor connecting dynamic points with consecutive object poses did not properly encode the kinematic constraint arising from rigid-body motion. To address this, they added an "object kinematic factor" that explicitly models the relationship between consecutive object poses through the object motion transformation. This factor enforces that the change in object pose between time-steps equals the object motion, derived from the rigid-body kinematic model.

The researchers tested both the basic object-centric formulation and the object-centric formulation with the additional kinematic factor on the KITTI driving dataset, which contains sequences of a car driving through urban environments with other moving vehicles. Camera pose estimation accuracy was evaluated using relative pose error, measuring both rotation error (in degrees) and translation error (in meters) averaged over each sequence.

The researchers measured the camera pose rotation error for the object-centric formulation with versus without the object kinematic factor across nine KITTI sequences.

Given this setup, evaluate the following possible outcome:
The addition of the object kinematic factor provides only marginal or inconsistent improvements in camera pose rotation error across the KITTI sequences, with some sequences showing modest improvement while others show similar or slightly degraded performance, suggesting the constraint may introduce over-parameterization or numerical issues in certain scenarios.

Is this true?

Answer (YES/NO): NO